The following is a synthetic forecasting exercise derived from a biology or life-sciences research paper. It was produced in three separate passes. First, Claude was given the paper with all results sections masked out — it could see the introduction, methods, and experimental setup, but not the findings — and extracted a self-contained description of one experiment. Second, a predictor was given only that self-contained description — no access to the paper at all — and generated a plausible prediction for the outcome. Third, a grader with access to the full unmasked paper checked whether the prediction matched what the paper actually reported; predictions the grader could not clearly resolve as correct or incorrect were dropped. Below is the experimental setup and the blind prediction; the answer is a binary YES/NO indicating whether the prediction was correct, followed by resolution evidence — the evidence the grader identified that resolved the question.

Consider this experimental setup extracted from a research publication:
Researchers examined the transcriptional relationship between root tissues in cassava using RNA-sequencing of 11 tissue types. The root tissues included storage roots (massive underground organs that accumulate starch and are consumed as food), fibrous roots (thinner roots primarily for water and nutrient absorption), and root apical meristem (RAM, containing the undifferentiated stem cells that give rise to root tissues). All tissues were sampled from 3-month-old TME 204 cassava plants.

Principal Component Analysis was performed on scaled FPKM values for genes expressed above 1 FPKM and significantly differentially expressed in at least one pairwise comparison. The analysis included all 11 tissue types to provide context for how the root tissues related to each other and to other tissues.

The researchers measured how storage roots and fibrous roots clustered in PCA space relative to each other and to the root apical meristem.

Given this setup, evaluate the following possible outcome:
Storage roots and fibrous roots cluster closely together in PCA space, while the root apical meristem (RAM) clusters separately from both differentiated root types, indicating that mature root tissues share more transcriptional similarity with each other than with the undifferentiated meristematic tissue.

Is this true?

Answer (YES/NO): NO